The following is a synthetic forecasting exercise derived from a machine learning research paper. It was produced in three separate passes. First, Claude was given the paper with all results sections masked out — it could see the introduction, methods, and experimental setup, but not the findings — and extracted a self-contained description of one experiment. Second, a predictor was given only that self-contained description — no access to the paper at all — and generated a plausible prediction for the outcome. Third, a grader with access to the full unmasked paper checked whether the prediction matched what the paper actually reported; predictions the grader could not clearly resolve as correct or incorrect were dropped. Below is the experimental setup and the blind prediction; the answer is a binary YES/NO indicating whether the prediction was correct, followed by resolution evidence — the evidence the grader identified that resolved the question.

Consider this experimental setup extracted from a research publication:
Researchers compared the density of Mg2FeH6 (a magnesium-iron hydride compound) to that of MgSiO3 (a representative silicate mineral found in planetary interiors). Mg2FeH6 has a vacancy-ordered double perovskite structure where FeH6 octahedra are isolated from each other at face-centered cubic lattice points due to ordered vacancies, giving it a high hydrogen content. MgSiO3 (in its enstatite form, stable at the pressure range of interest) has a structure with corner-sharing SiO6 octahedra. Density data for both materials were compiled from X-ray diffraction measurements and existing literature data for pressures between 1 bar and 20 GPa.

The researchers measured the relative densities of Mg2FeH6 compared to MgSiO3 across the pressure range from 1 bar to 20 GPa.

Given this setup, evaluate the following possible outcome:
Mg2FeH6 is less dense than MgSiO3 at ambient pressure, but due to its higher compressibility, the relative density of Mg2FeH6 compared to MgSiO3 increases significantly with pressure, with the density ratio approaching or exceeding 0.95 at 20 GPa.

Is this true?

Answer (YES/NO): NO